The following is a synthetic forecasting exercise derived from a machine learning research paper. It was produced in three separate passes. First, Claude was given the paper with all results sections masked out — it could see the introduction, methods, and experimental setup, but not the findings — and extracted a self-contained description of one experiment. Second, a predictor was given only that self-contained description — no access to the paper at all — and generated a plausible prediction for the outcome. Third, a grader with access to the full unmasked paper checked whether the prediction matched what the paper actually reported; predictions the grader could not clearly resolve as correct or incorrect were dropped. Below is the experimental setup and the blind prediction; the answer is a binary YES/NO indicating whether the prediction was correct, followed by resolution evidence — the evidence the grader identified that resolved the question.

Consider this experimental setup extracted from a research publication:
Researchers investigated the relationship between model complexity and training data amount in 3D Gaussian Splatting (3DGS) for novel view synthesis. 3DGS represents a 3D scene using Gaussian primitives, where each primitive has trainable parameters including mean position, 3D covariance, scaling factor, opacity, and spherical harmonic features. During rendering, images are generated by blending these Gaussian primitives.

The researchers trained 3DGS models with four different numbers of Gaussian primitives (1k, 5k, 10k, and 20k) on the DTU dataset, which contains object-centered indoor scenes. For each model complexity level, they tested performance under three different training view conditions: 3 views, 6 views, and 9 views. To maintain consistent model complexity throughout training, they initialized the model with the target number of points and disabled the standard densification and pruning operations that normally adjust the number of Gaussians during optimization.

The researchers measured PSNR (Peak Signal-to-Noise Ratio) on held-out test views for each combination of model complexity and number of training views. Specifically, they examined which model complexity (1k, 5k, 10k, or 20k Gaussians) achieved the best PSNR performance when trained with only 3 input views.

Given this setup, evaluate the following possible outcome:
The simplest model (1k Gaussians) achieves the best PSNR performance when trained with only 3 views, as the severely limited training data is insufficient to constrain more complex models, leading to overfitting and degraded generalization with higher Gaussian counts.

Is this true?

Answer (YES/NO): YES